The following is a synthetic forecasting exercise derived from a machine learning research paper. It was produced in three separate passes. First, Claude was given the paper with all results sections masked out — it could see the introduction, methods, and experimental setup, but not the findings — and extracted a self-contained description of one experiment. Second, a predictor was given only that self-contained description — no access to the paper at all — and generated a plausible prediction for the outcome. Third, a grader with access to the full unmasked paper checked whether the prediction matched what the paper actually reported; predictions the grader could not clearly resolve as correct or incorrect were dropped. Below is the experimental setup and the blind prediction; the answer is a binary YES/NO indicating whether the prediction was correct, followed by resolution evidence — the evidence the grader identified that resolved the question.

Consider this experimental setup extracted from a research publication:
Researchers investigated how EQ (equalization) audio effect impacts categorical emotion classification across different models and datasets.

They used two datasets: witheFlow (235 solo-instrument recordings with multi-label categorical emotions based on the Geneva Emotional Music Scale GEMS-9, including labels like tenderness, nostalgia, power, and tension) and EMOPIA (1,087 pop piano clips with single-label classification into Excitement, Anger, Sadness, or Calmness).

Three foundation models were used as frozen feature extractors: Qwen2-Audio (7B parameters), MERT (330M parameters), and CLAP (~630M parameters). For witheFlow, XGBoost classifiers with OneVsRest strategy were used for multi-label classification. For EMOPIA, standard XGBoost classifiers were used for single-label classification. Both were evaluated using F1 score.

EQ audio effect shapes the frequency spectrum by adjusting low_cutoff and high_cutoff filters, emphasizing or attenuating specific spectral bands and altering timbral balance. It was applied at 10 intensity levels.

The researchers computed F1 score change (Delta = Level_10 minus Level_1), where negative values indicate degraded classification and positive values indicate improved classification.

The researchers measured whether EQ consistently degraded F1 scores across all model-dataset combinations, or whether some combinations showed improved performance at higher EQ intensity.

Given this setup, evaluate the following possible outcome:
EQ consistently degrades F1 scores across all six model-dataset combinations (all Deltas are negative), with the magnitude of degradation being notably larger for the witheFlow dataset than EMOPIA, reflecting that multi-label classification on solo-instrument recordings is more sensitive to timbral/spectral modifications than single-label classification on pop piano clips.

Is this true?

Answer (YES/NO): NO